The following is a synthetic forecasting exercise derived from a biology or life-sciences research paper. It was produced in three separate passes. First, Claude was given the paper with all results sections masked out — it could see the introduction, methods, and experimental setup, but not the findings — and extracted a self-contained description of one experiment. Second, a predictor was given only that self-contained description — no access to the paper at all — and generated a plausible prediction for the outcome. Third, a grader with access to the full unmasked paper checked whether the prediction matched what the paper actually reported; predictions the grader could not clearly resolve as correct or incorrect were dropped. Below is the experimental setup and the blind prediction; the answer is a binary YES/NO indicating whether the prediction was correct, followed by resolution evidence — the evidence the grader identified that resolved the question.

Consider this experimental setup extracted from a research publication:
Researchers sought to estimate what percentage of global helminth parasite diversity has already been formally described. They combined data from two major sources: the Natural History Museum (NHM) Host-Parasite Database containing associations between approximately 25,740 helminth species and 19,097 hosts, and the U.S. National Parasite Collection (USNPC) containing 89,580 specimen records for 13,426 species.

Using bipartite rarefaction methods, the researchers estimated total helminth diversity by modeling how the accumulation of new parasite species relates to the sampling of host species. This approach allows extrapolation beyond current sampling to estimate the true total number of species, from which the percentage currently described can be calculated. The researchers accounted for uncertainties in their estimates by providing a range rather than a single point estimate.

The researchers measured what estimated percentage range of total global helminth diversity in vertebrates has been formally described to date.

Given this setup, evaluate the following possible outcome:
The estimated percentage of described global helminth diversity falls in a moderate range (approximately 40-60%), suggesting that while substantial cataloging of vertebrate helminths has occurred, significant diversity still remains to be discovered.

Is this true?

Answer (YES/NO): NO